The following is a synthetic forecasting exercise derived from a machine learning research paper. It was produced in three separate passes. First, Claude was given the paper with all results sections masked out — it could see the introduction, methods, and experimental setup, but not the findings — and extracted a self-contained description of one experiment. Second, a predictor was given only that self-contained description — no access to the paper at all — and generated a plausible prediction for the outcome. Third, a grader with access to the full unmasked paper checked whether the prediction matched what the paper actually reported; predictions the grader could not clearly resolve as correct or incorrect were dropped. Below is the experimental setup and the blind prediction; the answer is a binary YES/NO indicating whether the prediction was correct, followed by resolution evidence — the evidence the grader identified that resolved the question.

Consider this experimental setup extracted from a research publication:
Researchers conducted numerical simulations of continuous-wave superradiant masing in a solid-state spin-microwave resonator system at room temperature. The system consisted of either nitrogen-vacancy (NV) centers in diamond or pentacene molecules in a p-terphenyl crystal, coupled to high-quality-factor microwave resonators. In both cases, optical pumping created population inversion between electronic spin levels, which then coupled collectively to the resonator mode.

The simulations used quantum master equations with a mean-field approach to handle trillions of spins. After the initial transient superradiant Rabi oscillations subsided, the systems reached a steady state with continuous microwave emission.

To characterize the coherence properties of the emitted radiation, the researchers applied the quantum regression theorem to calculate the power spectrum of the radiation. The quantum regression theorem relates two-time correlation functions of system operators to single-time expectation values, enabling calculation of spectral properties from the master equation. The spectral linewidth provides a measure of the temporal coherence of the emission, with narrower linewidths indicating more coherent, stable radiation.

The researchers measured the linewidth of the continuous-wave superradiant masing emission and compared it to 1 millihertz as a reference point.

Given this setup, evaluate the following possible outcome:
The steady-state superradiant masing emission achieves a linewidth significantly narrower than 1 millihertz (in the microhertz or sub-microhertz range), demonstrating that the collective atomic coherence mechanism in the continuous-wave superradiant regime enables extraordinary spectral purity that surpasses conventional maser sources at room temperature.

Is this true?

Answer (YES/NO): YES